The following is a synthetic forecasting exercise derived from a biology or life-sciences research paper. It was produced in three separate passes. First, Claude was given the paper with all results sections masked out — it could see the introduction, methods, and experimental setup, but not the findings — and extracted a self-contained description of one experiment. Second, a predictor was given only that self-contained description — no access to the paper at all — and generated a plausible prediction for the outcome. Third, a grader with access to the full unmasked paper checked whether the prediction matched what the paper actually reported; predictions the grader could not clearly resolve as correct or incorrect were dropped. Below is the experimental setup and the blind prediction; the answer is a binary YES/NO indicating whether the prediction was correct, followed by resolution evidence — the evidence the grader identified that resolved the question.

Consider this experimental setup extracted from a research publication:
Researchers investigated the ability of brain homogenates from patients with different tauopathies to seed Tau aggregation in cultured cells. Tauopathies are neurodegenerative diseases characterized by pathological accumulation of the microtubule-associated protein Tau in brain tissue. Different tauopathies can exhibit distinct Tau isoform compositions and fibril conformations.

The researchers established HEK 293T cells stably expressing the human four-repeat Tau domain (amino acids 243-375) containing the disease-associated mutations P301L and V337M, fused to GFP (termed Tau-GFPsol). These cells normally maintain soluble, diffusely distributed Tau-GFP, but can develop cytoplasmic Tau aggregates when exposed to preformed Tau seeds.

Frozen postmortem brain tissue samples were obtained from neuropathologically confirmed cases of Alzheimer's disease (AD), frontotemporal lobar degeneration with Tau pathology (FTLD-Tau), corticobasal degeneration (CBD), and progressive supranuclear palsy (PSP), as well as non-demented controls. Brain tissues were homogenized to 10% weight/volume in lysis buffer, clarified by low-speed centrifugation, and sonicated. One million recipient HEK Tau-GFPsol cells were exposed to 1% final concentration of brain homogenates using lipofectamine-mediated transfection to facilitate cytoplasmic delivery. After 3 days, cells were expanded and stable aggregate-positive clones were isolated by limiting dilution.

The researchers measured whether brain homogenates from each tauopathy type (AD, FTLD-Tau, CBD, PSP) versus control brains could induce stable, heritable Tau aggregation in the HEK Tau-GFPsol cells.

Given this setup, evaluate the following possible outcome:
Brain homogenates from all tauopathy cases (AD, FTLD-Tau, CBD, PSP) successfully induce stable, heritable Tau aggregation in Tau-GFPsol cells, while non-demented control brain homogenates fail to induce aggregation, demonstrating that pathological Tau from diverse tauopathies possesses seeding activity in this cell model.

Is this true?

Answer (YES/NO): YES